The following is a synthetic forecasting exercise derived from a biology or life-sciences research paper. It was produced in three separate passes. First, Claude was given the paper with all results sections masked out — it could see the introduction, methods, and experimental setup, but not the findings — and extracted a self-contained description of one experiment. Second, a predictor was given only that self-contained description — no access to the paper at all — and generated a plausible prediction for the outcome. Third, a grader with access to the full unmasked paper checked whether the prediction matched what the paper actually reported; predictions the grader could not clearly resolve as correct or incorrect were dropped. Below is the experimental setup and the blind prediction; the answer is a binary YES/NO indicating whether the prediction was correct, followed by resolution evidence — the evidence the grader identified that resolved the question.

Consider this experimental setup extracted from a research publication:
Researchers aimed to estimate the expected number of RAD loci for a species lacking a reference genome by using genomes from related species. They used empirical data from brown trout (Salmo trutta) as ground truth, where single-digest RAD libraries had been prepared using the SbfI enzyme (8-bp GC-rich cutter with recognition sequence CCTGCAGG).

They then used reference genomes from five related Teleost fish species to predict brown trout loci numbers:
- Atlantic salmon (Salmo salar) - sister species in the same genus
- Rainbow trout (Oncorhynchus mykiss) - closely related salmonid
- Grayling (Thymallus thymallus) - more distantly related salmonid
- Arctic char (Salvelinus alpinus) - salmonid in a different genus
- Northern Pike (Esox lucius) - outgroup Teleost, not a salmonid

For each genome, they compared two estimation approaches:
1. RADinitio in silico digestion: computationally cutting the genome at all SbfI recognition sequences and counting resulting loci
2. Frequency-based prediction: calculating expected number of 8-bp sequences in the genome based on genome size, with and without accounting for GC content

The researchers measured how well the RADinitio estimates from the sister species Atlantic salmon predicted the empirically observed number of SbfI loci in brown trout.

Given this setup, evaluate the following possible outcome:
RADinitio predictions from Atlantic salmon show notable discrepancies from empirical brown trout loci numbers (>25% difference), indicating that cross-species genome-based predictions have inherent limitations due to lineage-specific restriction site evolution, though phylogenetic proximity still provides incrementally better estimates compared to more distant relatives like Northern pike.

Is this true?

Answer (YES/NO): NO